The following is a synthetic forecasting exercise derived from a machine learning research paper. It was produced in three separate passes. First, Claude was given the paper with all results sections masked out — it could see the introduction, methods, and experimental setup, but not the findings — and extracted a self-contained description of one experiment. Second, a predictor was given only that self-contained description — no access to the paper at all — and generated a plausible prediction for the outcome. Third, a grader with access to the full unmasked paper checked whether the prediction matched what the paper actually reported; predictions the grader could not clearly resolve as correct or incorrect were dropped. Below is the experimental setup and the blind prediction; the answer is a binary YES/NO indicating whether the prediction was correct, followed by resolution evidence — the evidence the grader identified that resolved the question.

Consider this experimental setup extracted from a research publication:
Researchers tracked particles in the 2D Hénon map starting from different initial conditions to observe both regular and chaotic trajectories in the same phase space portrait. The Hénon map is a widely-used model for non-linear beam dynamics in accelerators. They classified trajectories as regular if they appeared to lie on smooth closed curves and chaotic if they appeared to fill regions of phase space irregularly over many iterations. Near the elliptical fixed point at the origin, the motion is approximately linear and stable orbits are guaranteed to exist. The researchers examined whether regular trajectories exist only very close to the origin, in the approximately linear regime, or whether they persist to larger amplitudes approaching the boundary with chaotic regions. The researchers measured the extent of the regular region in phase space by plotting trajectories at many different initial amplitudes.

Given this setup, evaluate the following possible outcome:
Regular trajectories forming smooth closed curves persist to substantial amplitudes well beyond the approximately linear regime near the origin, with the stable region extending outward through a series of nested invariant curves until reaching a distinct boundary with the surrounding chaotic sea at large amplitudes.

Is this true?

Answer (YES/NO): YES